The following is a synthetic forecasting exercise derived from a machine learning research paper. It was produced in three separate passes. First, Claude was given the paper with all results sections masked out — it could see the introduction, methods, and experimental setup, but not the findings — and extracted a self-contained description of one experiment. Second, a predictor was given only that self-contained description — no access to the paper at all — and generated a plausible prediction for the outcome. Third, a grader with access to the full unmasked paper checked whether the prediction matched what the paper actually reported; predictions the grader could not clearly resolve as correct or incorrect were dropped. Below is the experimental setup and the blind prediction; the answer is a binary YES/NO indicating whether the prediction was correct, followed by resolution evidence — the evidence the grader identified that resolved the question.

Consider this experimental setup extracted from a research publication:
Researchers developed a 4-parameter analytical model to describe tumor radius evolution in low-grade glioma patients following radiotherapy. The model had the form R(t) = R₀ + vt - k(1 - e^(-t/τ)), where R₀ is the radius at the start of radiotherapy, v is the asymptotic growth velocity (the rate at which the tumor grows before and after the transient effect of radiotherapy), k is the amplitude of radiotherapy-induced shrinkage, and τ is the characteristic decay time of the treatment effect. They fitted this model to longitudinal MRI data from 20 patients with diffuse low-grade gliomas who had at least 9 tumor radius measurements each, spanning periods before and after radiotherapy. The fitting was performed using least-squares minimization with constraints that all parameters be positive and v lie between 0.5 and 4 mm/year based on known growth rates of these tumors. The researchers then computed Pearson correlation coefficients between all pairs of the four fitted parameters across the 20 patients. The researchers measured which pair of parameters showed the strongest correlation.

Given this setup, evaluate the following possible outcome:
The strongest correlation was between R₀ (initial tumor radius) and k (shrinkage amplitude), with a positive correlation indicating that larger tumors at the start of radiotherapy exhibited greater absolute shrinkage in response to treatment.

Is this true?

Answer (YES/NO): NO